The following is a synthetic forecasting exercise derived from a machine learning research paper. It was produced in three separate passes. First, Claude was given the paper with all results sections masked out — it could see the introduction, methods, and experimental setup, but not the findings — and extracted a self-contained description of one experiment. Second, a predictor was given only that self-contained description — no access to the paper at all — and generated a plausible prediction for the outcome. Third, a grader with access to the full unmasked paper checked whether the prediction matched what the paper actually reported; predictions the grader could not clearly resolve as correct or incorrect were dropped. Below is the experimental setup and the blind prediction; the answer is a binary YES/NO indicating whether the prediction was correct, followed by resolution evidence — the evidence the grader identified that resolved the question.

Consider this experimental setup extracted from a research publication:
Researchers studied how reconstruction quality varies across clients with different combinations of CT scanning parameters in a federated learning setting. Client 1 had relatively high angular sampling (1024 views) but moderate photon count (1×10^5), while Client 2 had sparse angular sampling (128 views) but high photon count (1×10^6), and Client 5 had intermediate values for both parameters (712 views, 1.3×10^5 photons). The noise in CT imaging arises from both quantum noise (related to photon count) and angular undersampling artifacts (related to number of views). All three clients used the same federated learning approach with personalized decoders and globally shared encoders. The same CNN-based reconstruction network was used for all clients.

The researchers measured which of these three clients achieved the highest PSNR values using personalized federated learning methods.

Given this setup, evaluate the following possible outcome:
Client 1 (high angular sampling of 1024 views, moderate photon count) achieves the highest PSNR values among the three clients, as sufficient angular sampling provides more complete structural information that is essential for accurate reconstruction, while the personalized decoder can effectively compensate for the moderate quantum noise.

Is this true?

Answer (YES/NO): NO